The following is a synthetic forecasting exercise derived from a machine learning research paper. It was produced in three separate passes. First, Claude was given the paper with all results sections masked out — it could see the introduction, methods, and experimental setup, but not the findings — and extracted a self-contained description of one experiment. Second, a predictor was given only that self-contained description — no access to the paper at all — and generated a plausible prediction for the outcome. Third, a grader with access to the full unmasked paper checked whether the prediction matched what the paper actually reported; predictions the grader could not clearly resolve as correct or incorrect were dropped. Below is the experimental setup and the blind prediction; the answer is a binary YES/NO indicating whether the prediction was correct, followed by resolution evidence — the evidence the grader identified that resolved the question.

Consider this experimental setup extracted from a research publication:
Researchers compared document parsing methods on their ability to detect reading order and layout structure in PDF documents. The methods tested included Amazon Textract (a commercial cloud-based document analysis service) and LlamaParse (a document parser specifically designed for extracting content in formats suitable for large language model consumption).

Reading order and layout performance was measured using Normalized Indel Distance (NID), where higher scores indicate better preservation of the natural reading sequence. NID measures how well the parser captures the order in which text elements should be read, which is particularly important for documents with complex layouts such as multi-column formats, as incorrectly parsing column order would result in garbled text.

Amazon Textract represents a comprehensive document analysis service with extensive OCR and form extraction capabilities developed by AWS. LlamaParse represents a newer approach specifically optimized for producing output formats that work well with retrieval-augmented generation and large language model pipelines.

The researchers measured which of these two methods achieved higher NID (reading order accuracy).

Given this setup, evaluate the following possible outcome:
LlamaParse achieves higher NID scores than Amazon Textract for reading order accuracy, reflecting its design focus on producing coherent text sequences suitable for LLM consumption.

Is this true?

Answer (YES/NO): NO